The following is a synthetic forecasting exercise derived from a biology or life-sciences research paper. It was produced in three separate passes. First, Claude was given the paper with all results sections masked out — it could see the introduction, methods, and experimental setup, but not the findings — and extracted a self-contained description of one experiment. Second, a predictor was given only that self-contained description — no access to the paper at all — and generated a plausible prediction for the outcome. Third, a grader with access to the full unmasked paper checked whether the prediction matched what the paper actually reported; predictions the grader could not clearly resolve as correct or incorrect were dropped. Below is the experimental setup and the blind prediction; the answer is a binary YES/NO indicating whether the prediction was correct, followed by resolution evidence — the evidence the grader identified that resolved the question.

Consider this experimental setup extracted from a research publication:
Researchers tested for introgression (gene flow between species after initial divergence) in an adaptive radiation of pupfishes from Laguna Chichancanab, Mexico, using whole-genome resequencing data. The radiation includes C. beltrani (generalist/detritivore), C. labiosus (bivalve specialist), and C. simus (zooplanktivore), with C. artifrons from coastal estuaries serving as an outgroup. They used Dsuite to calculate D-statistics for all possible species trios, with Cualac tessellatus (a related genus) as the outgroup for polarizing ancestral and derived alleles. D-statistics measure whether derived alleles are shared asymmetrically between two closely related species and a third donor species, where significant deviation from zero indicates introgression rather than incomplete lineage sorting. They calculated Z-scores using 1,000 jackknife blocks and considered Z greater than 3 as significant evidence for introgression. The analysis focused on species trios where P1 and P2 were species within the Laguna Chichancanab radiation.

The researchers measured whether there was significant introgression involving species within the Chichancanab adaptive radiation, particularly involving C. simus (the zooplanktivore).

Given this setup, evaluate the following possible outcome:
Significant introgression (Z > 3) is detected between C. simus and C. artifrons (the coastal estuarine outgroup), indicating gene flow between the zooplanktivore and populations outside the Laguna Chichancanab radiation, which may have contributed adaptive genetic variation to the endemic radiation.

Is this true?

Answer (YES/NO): NO